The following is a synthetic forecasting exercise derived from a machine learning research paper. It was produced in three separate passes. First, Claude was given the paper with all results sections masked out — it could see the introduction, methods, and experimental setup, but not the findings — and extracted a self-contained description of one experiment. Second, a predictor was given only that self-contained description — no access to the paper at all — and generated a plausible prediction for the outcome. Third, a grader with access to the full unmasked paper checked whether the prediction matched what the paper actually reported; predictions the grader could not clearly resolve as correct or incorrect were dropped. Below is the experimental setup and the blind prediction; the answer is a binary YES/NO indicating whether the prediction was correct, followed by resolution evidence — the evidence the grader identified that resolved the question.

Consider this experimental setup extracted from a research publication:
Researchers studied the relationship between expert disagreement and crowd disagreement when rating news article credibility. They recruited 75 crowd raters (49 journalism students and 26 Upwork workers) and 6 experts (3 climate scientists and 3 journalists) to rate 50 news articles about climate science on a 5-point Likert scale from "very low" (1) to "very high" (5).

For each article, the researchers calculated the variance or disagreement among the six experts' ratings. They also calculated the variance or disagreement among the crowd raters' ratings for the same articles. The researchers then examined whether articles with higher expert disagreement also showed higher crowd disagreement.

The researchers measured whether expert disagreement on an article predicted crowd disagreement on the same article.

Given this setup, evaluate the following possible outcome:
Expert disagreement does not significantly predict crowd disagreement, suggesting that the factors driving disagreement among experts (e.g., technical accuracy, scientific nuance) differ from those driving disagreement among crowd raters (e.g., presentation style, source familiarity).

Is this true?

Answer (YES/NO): NO